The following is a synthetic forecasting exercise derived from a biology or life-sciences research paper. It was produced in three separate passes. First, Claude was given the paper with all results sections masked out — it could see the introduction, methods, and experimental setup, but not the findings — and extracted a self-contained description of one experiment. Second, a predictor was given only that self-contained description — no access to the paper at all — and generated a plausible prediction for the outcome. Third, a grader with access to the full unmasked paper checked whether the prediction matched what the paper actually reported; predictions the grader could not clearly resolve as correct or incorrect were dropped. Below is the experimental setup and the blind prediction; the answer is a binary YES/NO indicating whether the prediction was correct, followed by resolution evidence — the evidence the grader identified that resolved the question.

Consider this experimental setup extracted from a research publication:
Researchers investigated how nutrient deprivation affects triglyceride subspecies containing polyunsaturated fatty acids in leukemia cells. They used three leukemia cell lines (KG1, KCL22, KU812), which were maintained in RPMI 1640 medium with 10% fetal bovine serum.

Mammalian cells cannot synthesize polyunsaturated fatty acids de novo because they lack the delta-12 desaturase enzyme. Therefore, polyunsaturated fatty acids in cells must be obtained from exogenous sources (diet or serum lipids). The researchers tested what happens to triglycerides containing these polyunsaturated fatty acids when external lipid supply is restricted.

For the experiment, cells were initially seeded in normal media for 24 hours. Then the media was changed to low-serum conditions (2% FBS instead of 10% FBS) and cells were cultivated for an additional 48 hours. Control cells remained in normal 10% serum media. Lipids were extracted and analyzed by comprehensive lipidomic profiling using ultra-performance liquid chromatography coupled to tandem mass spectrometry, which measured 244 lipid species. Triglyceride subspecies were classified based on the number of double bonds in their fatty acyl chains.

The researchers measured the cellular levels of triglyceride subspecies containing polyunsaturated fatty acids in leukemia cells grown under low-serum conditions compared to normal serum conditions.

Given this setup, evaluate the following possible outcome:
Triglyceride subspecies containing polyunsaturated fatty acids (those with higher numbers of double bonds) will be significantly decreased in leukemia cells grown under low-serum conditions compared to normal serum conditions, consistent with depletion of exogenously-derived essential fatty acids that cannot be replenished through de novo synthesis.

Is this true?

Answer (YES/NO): YES